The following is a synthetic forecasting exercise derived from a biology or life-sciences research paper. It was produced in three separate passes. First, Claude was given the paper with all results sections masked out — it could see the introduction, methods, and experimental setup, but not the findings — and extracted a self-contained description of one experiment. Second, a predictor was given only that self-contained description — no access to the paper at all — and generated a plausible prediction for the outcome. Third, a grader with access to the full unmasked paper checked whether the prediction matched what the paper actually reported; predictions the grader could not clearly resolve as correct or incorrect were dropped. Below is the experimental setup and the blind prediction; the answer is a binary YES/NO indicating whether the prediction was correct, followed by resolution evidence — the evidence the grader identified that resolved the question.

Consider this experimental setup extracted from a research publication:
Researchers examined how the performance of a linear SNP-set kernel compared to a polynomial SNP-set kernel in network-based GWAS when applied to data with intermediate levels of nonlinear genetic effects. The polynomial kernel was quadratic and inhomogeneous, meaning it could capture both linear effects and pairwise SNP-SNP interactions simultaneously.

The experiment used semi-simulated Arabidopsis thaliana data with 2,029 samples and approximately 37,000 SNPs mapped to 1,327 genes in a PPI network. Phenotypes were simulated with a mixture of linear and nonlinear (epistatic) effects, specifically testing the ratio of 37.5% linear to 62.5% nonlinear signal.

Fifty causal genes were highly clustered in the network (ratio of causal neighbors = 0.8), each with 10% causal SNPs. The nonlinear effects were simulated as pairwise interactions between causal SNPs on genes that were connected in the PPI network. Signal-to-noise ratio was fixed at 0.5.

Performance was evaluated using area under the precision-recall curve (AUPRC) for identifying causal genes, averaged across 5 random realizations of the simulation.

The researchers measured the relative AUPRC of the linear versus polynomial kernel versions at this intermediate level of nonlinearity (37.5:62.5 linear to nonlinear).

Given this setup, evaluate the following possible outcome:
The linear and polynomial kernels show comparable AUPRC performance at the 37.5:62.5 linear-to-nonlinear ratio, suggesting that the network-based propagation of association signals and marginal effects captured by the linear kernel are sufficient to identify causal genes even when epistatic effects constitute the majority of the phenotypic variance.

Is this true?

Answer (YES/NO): YES